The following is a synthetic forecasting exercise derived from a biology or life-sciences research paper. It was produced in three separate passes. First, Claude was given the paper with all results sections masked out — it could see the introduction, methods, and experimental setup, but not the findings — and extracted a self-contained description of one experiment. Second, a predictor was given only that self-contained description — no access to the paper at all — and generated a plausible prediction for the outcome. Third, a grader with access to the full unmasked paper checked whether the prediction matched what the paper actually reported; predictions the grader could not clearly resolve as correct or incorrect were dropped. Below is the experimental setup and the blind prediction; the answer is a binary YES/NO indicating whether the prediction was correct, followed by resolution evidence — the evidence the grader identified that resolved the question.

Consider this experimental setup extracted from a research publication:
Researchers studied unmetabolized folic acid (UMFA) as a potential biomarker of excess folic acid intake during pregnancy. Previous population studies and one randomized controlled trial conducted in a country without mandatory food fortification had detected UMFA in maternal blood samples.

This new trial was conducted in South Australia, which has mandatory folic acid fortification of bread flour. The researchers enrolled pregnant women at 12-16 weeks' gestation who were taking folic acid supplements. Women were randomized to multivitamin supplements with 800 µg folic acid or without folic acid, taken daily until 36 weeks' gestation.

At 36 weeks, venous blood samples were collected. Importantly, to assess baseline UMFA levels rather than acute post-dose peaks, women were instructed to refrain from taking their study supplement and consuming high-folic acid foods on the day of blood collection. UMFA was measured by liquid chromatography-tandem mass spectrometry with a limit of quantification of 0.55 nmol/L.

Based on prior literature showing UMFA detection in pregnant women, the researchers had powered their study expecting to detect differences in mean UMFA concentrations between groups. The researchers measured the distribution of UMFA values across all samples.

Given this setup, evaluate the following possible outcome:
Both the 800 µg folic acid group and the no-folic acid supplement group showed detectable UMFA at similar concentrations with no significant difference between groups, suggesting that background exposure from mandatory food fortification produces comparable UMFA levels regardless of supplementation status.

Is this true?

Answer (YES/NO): NO